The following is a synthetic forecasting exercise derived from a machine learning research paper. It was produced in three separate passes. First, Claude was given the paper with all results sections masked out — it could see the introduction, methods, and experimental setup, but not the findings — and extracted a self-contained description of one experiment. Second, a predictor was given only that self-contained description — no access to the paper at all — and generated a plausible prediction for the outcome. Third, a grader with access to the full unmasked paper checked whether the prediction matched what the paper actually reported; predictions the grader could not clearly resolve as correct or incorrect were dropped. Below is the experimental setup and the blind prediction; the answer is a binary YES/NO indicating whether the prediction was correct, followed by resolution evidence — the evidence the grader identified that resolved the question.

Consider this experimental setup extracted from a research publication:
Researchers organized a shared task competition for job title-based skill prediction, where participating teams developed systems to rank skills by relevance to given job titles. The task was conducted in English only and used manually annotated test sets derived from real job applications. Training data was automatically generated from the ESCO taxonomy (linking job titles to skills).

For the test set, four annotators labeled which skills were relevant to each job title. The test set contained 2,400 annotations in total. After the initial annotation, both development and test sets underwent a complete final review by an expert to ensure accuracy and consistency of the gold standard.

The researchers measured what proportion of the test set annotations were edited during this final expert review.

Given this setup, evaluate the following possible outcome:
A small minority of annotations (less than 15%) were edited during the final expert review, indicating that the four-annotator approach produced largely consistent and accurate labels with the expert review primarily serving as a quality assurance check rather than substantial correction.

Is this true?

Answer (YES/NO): NO